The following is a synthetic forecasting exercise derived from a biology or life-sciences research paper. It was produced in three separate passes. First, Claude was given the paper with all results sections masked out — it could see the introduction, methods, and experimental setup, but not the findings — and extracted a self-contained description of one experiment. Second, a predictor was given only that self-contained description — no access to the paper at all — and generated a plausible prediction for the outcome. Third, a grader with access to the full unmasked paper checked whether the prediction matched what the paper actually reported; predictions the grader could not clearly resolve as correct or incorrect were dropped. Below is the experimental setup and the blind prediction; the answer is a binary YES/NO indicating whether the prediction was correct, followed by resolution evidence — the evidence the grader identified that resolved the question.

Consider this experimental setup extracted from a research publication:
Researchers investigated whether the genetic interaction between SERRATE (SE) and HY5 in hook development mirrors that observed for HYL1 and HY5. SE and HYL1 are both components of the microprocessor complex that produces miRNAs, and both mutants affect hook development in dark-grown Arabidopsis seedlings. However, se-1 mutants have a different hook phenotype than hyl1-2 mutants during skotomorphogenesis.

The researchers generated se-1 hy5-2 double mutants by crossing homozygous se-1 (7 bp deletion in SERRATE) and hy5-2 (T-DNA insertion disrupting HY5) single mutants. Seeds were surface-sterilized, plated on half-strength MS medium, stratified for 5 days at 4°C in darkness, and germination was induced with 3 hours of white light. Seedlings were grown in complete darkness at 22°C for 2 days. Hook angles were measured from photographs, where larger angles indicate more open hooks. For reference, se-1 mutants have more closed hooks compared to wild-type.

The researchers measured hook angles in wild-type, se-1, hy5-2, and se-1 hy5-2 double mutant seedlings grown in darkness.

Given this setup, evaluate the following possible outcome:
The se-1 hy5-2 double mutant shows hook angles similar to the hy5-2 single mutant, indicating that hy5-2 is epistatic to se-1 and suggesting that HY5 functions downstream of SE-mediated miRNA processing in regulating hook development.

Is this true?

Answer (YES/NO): NO